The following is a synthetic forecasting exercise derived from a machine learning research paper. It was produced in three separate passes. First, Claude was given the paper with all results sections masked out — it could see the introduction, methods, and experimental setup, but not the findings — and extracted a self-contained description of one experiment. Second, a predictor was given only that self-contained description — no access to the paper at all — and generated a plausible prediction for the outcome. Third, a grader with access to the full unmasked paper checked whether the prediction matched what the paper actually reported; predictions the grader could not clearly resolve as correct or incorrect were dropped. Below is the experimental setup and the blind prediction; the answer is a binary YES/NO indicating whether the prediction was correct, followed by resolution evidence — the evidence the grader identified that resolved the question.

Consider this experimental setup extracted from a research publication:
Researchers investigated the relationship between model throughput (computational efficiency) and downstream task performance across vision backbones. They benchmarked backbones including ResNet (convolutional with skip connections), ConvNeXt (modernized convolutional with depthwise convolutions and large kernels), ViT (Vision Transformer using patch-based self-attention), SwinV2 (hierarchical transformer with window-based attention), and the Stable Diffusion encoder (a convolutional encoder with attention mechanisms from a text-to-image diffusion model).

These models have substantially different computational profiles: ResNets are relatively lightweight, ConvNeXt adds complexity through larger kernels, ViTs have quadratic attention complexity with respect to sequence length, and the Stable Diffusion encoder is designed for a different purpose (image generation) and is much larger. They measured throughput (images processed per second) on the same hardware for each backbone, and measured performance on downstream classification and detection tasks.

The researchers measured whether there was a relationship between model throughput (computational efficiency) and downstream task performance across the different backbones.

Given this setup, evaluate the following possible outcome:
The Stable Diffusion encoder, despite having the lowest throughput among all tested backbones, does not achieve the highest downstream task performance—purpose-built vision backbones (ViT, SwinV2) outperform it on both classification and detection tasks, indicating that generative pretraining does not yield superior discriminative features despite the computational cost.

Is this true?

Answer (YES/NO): YES